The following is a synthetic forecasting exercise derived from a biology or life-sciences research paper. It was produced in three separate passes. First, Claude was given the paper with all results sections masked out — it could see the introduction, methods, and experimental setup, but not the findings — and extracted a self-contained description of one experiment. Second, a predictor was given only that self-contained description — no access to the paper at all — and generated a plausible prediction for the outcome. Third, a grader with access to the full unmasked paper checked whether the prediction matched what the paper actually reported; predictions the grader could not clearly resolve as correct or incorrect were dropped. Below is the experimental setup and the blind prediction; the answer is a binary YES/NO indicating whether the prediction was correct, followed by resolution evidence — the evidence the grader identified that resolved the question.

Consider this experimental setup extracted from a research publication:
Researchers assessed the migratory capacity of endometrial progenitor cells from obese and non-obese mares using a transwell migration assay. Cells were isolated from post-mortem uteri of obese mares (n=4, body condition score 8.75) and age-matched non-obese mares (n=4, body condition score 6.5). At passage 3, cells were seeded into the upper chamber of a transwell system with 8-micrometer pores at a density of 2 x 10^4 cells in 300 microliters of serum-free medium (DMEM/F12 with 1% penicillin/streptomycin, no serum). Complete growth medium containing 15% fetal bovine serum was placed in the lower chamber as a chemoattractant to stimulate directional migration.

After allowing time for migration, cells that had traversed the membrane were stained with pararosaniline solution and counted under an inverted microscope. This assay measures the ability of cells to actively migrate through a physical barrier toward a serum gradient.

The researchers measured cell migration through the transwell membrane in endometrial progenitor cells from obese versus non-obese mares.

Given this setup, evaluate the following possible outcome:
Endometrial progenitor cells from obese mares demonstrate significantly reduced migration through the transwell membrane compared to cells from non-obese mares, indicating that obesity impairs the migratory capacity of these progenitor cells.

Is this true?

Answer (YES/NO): YES